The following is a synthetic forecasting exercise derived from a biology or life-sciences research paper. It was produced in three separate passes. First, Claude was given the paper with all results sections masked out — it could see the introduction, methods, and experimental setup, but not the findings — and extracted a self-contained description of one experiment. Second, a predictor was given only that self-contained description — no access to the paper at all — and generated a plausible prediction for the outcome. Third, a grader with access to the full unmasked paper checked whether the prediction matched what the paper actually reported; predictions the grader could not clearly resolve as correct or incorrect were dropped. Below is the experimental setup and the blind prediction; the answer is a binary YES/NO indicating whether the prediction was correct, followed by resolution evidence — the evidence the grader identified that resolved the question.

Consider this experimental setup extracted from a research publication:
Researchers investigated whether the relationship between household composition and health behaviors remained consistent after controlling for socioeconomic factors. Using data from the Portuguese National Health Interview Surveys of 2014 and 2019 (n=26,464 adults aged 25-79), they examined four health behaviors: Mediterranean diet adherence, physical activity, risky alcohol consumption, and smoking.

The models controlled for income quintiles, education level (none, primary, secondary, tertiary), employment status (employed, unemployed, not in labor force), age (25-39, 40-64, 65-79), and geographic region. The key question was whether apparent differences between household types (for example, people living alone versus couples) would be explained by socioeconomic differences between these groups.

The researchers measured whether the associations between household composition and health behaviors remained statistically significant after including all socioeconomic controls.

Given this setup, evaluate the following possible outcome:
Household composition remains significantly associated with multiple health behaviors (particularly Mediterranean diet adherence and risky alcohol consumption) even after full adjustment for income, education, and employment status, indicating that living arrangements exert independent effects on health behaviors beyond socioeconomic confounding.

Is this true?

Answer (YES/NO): YES